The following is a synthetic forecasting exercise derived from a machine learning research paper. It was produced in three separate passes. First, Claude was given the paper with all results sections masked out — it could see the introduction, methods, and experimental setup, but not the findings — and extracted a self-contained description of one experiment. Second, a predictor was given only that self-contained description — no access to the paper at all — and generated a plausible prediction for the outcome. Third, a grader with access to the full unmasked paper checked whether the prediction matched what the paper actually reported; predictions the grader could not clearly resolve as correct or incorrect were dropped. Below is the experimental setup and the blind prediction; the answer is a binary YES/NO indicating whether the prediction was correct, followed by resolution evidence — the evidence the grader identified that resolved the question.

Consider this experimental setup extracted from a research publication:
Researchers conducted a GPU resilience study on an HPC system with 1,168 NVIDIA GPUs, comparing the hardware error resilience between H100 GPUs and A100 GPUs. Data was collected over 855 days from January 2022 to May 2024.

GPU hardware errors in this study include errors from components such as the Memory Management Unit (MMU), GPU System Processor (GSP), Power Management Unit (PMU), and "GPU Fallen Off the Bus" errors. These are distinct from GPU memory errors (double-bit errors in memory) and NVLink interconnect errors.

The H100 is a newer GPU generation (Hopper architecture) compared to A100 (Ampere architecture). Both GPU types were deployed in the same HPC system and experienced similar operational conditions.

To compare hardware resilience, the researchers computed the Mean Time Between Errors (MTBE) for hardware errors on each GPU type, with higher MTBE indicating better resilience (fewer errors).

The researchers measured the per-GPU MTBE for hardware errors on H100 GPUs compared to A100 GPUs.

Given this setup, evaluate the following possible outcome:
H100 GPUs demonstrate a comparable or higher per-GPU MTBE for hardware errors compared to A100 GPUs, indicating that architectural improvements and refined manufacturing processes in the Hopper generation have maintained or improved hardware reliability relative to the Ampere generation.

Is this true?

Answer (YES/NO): YES